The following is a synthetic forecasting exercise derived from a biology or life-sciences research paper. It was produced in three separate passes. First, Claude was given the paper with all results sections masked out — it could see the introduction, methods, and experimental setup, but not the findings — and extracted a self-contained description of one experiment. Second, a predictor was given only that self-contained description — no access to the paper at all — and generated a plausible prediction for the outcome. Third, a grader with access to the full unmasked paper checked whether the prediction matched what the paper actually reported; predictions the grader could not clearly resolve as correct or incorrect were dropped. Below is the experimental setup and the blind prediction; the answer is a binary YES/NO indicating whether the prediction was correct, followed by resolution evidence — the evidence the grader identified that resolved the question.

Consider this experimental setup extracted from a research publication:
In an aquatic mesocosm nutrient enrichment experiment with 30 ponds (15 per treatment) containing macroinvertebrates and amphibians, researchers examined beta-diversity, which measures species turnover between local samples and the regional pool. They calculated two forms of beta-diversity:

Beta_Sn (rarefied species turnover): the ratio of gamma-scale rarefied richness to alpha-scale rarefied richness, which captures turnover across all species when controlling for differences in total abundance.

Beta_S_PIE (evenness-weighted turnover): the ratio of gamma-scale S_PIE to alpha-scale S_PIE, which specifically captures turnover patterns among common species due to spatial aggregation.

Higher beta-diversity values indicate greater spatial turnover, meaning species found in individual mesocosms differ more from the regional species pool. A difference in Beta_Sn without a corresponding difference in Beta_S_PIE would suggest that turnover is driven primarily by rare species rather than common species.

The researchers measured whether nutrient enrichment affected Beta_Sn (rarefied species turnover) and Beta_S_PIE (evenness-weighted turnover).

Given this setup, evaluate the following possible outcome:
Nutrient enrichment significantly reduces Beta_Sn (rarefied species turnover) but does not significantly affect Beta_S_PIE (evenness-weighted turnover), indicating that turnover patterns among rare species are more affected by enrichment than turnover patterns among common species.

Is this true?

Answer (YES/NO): NO